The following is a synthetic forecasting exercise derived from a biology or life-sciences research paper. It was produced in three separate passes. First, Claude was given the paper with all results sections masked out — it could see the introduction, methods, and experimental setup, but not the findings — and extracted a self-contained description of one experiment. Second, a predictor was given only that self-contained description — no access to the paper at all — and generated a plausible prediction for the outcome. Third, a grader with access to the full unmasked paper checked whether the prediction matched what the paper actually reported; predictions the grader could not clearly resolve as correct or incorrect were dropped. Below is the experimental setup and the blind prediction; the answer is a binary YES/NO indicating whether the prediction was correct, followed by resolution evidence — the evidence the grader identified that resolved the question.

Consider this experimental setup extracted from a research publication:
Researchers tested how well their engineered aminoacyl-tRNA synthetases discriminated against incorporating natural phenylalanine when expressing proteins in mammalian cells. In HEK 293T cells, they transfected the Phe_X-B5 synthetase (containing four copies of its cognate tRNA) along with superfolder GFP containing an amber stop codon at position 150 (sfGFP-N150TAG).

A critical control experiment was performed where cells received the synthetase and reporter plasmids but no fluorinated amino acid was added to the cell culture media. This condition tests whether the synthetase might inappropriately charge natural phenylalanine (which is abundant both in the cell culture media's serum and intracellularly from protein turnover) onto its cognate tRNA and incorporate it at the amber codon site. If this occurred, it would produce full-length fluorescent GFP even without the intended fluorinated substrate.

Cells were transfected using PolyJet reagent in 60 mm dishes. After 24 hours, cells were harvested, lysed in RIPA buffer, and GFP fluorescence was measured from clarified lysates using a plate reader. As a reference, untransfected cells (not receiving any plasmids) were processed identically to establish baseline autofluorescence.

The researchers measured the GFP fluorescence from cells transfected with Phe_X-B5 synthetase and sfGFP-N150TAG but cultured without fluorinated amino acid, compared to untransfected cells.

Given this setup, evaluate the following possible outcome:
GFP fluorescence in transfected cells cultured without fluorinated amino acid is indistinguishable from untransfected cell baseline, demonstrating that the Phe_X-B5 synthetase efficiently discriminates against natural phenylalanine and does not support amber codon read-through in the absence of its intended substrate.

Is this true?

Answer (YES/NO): NO